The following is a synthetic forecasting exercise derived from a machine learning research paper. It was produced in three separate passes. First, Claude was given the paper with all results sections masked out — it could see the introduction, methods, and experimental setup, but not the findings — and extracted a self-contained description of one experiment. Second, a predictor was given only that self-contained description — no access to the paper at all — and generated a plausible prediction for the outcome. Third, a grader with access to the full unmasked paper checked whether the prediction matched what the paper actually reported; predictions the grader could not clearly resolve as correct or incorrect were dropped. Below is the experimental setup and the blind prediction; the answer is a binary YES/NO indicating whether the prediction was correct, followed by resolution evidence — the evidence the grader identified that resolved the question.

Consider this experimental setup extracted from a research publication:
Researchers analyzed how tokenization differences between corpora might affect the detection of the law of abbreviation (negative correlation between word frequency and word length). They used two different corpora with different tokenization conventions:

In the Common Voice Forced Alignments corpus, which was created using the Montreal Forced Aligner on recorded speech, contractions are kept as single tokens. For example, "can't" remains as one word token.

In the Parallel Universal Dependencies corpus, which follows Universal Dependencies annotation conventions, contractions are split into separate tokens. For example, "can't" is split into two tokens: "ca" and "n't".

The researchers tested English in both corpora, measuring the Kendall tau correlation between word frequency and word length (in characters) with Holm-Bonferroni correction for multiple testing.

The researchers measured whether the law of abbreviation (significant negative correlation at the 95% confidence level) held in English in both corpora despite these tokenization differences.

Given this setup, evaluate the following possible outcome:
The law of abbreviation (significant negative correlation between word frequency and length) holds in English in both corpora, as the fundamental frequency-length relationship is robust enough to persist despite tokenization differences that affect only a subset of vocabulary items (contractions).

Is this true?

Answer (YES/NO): YES